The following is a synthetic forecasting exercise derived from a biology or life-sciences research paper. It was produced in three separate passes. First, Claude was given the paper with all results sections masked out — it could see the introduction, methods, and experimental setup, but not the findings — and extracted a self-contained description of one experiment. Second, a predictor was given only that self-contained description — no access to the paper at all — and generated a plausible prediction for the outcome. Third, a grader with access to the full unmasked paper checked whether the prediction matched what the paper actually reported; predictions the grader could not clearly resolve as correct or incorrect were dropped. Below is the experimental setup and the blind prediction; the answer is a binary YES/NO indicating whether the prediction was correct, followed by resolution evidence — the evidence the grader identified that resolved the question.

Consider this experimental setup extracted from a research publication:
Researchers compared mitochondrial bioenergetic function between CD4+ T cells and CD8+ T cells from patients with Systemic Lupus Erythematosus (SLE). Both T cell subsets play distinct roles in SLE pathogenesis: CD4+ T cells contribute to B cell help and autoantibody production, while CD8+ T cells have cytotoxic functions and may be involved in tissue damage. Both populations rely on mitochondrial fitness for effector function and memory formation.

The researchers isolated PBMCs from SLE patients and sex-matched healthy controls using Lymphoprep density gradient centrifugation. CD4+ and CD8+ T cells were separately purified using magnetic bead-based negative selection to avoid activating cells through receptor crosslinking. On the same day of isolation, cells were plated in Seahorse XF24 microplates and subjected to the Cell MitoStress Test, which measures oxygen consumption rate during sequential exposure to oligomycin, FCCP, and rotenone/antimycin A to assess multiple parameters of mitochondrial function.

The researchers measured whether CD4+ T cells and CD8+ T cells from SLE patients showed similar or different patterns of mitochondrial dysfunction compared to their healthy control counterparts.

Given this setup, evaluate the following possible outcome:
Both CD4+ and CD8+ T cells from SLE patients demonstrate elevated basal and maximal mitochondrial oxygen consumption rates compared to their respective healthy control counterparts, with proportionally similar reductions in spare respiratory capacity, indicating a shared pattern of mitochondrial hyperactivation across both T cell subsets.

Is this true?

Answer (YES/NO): NO